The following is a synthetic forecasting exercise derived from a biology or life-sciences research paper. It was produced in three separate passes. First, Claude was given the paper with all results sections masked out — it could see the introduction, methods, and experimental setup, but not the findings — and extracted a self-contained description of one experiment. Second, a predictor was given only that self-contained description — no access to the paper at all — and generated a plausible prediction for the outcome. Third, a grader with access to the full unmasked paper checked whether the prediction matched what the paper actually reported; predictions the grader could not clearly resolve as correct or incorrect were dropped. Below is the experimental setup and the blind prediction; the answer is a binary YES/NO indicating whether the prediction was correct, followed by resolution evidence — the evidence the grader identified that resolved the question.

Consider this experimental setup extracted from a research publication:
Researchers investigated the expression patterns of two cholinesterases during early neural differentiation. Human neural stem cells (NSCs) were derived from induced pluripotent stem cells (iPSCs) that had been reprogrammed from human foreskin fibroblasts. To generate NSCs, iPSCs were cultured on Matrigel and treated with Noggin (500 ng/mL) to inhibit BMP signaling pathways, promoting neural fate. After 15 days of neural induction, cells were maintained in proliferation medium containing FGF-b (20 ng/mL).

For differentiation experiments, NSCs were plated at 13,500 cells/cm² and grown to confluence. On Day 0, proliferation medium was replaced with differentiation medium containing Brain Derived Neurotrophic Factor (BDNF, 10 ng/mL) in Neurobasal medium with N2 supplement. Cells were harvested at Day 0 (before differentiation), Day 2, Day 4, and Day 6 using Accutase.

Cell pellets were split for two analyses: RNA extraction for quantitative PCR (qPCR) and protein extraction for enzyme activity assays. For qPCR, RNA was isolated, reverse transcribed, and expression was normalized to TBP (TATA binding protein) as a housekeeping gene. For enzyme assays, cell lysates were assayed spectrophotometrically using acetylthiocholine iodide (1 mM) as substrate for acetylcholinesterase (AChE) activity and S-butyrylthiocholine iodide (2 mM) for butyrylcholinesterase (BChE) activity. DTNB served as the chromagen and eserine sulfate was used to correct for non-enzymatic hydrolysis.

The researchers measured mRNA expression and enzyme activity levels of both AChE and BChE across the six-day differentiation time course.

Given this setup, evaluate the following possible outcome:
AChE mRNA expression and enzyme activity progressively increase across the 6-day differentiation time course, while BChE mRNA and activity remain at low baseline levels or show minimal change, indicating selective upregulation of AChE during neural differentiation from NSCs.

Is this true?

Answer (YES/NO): NO